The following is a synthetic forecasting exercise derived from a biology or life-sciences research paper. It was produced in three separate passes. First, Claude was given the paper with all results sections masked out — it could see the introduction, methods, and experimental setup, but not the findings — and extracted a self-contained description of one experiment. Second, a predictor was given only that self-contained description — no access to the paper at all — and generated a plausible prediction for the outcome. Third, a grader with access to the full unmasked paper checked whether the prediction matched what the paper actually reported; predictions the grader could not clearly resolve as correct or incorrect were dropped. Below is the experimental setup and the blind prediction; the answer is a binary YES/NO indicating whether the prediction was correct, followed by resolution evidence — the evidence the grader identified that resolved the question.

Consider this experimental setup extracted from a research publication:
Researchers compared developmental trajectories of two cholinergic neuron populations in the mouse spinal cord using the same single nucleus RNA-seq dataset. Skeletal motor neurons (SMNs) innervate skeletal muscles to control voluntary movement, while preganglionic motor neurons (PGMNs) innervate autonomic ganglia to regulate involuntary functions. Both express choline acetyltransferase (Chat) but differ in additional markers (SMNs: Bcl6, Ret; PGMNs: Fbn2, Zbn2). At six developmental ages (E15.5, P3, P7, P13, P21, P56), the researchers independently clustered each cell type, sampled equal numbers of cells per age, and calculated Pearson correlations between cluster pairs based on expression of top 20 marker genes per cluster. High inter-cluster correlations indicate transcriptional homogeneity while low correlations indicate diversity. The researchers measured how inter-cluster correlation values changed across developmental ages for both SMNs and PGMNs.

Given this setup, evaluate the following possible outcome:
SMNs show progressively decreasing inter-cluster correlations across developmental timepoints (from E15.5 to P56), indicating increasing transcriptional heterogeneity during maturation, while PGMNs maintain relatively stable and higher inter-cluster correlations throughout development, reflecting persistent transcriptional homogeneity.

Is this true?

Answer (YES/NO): NO